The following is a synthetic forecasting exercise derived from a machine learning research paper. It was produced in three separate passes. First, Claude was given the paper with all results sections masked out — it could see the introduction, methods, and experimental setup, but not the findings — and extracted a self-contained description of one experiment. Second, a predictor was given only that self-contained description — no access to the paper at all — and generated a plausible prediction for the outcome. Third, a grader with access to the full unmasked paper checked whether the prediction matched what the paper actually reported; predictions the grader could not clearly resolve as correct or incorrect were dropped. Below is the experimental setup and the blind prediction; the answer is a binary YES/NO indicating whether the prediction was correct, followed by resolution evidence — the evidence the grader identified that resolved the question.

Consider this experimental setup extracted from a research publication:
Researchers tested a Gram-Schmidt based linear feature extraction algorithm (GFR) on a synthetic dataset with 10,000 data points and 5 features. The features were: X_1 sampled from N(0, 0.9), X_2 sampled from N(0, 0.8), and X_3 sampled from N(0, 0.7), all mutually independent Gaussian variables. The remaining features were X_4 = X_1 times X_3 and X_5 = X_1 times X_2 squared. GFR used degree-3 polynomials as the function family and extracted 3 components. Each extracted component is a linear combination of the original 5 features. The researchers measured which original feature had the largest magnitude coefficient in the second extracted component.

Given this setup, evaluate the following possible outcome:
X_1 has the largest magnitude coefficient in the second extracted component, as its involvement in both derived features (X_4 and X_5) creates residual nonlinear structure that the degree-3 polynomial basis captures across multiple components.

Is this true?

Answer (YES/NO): NO